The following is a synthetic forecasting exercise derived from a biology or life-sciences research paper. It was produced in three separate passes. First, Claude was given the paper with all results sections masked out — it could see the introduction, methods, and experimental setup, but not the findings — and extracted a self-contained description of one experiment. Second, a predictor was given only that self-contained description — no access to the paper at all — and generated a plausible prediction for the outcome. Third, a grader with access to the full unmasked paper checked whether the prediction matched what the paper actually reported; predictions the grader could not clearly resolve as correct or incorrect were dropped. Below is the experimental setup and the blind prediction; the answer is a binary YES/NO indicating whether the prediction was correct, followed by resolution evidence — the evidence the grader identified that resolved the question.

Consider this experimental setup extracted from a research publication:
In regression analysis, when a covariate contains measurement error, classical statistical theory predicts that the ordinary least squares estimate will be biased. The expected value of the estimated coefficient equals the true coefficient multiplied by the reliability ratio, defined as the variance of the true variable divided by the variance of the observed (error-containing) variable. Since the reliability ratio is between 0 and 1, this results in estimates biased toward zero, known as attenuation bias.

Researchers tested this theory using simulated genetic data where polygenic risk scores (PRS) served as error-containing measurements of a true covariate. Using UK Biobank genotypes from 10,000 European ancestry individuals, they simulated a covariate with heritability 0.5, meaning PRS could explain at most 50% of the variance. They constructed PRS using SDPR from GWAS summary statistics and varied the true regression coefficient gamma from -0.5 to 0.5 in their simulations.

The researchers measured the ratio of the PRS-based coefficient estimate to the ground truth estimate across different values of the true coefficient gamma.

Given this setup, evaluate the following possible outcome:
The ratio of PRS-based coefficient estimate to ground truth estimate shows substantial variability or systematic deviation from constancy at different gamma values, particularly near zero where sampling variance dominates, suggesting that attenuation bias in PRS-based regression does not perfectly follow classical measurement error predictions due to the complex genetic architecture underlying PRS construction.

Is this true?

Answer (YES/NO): NO